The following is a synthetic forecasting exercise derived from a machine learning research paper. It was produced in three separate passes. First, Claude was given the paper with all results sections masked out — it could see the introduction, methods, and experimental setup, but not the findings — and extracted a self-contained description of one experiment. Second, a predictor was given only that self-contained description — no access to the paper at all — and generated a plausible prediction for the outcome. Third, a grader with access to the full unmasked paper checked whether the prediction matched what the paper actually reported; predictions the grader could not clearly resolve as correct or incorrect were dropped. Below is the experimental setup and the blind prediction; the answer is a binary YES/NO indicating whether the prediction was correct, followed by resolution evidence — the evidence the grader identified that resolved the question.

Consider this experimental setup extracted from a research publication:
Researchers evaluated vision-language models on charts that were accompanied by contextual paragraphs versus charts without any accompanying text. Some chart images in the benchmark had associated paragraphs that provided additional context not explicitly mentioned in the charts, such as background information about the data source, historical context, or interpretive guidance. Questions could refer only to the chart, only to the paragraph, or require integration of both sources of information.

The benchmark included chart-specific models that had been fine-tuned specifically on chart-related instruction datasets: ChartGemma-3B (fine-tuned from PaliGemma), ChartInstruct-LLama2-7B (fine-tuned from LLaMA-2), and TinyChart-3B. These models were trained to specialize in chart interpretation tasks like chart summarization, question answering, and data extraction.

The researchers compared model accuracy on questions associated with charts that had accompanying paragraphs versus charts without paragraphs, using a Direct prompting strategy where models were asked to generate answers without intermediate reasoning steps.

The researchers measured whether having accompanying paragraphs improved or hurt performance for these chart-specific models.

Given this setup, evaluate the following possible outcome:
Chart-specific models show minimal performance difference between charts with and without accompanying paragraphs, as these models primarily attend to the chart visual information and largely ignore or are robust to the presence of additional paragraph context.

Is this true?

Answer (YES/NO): NO